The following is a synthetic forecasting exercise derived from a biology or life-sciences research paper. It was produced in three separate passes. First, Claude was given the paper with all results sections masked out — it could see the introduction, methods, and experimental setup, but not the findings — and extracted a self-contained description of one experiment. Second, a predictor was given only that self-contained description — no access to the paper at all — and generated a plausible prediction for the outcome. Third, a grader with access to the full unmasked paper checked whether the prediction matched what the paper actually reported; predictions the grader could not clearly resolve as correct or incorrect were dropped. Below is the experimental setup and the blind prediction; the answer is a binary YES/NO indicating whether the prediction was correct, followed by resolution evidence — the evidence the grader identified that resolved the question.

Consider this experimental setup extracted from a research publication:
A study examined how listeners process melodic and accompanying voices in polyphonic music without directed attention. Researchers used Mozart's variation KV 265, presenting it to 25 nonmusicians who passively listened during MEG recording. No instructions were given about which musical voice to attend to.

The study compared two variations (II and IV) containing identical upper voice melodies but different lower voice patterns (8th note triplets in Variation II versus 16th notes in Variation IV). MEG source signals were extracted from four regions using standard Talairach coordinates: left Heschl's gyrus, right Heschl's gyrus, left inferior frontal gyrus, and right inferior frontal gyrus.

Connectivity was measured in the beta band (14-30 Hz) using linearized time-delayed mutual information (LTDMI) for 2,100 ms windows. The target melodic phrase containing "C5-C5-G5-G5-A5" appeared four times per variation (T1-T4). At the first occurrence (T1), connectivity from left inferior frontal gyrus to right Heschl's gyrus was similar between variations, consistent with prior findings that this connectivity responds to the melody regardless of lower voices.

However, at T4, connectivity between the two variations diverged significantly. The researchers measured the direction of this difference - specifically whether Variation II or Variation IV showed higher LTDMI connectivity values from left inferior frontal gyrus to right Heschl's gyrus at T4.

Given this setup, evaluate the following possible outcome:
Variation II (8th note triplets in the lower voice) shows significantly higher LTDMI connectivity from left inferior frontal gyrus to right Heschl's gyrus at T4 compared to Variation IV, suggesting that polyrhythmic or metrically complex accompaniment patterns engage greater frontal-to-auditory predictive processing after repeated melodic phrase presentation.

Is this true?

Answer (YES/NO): NO